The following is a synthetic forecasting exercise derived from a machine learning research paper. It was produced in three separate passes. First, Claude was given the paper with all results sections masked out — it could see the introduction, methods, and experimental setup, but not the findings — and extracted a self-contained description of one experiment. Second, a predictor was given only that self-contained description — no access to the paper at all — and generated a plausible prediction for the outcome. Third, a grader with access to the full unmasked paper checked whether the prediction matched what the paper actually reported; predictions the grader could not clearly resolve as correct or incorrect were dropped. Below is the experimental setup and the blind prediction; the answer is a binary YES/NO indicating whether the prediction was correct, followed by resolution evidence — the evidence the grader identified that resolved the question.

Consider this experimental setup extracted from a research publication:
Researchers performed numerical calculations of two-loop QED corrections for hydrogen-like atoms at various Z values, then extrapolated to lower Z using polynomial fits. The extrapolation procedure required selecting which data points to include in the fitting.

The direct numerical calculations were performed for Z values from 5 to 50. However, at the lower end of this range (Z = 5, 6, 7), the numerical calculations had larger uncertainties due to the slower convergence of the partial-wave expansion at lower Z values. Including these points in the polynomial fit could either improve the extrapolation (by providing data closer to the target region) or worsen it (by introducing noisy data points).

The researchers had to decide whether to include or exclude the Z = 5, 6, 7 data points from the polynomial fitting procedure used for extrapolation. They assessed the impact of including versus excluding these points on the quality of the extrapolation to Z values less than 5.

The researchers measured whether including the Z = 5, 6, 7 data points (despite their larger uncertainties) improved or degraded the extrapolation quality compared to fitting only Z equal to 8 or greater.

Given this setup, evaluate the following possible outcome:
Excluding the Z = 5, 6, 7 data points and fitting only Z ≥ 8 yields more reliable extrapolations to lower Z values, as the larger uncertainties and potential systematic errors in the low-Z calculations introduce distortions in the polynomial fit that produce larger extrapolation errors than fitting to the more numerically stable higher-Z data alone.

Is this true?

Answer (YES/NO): YES